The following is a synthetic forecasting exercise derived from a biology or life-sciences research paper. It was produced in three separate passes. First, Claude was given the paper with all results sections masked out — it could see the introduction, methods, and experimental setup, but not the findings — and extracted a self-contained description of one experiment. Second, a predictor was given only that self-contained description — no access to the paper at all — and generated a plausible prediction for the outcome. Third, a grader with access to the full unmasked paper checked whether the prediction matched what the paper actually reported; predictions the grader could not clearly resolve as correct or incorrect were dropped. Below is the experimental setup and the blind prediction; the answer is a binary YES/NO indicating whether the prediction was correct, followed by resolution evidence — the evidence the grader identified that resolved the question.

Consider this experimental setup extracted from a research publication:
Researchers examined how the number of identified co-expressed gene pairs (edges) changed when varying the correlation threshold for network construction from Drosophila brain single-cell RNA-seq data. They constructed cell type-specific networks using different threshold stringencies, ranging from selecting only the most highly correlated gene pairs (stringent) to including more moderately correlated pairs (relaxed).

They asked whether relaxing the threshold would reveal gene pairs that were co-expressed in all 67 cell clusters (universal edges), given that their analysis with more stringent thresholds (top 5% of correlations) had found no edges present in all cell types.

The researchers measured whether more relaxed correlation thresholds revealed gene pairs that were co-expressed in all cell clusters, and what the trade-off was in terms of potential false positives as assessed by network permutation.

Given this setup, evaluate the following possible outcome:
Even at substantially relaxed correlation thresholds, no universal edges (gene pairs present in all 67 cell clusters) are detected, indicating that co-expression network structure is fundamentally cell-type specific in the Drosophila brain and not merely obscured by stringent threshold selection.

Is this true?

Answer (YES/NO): NO